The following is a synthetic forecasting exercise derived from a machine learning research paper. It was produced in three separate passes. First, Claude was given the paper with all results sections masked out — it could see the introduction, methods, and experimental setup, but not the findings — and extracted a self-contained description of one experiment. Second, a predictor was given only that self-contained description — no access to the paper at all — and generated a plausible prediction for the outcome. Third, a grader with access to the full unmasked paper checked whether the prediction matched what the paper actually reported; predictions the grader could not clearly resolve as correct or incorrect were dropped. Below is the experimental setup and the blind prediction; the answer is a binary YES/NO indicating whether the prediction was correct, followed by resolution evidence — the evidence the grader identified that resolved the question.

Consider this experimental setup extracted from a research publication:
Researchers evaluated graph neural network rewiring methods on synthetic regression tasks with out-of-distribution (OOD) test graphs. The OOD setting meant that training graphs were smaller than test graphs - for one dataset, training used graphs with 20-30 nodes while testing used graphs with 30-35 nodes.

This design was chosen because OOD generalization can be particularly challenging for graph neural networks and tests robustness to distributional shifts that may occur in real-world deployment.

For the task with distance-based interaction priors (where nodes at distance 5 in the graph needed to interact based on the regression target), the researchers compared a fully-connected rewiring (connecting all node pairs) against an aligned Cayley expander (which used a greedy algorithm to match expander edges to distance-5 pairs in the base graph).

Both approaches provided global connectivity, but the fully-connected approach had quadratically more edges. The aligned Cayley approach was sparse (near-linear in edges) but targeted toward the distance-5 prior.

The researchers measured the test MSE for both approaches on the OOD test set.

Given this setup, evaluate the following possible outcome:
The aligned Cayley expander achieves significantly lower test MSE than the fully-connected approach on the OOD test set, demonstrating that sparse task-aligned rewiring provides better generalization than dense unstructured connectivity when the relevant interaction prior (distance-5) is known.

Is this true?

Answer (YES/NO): YES